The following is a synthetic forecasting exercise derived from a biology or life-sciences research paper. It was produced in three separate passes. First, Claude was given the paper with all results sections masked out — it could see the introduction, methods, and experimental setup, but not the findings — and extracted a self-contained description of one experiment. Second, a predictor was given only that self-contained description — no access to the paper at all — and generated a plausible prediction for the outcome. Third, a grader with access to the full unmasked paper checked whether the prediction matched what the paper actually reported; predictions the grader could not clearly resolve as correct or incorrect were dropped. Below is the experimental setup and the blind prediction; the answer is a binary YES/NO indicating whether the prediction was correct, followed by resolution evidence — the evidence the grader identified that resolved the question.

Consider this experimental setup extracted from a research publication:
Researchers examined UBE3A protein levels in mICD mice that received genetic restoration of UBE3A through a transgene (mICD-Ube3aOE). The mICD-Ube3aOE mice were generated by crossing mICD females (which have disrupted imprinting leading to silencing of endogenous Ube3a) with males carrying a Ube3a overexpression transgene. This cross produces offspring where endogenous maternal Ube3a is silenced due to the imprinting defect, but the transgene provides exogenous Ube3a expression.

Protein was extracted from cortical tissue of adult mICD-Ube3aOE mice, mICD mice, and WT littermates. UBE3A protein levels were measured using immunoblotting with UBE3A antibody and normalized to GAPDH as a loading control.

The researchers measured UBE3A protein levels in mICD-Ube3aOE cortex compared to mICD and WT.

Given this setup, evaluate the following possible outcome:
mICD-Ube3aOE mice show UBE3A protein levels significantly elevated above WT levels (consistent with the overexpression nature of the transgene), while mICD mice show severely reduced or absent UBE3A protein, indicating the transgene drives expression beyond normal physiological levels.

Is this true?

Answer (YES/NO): YES